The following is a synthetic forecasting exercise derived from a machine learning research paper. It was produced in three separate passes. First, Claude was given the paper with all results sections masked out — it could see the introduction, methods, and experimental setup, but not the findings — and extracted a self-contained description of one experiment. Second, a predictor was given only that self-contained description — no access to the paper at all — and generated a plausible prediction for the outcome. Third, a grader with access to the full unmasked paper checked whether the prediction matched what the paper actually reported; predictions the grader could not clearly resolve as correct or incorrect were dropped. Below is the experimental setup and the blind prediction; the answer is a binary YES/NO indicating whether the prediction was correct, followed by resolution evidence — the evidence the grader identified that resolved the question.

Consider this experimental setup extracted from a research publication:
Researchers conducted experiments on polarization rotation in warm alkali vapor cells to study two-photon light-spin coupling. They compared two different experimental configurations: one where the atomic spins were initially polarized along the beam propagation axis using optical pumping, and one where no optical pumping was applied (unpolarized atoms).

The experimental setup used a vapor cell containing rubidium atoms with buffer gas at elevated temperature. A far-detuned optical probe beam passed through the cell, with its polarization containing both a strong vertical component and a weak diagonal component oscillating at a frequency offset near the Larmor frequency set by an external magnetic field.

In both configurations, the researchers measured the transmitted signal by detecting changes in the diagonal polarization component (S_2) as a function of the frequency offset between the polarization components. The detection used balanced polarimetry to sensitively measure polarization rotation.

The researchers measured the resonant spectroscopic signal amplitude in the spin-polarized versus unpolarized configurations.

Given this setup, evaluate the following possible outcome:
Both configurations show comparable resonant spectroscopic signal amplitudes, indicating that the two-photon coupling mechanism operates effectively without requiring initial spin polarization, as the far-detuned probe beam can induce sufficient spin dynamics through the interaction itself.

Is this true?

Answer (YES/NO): NO